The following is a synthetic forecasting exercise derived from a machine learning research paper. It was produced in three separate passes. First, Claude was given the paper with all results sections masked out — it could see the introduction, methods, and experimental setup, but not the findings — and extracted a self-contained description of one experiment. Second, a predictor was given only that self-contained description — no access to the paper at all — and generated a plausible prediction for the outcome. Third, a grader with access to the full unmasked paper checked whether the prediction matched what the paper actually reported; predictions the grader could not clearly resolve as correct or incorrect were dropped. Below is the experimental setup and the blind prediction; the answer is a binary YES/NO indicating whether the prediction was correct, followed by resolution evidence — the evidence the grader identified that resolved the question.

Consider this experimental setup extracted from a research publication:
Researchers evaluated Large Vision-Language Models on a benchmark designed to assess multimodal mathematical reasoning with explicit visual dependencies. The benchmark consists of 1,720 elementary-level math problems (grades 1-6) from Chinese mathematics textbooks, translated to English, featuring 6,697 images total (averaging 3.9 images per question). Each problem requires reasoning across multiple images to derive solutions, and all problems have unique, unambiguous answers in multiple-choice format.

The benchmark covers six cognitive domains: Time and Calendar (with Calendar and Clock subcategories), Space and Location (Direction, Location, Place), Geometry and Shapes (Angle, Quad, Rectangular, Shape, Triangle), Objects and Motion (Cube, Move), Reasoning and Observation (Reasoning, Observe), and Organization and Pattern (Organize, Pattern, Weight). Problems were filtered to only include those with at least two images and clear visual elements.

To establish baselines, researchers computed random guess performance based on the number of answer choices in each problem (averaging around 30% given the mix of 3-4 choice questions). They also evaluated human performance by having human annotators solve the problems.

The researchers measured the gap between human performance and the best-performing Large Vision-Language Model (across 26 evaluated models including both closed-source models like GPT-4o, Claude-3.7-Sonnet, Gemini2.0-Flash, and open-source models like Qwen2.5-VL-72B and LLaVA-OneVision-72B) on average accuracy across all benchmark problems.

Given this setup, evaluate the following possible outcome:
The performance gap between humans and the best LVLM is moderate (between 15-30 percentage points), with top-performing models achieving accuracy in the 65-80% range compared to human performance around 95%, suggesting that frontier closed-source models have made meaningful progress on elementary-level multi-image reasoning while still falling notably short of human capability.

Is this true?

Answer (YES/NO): NO